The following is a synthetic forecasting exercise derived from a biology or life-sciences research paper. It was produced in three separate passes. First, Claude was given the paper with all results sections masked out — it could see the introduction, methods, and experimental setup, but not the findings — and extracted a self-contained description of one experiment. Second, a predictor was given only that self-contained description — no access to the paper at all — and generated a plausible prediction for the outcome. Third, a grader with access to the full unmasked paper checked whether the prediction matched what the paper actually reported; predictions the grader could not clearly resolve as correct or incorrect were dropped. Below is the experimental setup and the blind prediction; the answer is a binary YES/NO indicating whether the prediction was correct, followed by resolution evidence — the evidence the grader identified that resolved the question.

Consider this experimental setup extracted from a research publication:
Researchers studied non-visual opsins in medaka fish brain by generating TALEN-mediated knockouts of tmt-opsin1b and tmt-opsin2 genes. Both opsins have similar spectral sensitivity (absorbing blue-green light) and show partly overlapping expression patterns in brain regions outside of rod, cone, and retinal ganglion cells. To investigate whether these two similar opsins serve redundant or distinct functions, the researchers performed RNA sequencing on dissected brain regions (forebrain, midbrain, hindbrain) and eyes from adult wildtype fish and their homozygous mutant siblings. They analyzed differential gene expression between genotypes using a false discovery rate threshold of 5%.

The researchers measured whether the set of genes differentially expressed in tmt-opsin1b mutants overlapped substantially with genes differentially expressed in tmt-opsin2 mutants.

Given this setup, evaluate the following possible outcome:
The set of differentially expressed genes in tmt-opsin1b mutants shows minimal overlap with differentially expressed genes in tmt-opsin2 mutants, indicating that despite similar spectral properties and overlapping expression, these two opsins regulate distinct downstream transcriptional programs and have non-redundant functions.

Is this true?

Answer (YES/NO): YES